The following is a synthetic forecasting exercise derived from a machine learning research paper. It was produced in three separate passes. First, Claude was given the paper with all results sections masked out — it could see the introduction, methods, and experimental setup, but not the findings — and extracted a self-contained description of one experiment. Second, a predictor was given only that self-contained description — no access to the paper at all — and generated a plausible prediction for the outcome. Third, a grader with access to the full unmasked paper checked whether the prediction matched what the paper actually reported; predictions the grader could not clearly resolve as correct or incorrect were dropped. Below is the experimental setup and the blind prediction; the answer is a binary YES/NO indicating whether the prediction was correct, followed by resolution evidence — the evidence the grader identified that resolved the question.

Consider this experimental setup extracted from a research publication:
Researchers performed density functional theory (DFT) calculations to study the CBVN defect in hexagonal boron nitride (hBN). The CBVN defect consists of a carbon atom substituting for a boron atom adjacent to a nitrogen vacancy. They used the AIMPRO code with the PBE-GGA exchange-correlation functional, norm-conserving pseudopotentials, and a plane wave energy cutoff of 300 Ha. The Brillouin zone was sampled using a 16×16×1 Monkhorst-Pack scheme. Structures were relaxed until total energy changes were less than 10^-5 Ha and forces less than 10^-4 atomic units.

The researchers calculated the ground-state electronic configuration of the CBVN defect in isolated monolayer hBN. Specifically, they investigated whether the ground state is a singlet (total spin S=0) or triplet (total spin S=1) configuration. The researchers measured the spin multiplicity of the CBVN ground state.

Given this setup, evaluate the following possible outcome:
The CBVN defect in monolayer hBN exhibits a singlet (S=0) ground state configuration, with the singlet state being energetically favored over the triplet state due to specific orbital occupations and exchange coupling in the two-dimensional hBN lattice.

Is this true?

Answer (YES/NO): YES